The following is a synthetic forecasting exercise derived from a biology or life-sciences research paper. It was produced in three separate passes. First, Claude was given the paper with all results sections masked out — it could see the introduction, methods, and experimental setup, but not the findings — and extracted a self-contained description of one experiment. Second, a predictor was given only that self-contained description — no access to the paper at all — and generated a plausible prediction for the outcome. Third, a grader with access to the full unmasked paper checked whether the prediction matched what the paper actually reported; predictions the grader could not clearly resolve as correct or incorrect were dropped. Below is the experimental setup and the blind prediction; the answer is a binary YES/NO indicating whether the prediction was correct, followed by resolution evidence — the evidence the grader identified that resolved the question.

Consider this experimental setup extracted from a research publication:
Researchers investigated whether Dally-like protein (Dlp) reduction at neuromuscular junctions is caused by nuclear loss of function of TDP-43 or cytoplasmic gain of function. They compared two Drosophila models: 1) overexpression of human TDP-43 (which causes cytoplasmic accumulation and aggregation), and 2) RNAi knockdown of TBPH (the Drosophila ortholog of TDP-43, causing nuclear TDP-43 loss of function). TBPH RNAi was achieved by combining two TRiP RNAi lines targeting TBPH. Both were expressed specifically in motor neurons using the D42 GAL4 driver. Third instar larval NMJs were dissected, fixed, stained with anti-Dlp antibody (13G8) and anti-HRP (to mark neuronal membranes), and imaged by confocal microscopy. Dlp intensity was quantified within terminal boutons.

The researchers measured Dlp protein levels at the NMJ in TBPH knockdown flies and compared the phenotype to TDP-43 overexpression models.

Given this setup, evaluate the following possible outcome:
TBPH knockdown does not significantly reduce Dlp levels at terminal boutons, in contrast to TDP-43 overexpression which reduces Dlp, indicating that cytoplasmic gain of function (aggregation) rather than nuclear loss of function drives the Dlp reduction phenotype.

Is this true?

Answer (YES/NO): NO